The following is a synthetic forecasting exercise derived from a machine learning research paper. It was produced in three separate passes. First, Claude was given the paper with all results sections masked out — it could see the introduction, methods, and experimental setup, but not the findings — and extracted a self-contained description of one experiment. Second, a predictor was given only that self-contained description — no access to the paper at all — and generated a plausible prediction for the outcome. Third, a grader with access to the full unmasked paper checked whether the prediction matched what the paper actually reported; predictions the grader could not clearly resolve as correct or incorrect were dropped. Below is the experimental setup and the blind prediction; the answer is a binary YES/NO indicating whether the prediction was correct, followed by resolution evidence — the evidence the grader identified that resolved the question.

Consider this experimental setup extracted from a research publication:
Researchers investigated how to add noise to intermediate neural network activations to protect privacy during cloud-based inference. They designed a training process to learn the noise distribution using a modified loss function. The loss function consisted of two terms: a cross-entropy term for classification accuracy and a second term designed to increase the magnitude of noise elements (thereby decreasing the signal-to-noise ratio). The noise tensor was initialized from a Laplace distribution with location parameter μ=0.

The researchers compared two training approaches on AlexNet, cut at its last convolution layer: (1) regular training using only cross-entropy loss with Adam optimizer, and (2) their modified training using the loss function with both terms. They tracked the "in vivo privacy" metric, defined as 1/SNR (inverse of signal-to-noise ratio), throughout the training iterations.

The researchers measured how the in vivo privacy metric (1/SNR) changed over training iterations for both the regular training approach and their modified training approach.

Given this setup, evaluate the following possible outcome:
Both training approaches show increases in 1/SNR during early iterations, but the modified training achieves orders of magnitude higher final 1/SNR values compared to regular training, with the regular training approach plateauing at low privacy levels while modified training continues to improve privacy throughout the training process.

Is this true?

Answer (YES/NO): NO